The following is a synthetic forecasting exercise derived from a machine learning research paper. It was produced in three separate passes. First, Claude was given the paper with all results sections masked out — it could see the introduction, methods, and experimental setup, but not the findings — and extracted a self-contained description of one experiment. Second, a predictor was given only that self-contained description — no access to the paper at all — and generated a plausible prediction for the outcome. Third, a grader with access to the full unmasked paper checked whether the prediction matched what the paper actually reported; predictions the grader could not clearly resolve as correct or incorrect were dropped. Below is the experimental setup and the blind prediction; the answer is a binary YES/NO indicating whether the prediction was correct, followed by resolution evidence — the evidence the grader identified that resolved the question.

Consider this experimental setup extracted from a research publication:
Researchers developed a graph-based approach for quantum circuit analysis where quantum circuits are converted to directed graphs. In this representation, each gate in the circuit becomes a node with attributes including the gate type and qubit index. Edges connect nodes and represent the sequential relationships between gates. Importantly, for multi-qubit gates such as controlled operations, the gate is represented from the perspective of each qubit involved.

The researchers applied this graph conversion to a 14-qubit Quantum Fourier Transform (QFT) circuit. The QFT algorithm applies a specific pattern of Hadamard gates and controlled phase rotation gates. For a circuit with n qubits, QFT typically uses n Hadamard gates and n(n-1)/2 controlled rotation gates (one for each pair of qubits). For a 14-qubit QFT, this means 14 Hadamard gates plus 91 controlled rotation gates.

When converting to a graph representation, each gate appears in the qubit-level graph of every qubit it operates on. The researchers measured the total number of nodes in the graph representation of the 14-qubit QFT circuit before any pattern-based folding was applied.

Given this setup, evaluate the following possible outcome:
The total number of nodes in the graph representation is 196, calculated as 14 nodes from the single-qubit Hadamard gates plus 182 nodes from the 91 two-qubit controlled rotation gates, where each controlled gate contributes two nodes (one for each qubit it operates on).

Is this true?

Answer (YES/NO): YES